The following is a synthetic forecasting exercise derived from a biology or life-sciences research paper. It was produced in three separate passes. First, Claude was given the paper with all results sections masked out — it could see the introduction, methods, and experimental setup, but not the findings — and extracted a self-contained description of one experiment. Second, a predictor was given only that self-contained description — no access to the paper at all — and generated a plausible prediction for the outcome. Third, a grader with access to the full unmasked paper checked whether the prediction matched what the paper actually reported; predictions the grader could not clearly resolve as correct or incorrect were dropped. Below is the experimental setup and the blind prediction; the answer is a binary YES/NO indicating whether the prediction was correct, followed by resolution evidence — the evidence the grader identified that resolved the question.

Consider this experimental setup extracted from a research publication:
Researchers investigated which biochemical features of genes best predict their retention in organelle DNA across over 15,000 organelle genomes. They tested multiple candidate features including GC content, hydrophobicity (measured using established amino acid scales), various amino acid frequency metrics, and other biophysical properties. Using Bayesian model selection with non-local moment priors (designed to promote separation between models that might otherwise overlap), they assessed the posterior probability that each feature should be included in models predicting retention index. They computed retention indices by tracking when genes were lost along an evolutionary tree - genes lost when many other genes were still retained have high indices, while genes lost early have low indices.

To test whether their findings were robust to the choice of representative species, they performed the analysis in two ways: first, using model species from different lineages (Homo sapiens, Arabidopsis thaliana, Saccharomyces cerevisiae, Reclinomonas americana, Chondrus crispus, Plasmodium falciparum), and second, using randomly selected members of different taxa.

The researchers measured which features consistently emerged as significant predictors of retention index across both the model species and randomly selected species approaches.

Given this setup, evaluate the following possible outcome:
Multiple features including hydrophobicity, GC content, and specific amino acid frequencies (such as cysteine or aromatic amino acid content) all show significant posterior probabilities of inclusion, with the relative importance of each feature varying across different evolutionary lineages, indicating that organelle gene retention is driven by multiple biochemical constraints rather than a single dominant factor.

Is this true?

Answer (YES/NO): NO